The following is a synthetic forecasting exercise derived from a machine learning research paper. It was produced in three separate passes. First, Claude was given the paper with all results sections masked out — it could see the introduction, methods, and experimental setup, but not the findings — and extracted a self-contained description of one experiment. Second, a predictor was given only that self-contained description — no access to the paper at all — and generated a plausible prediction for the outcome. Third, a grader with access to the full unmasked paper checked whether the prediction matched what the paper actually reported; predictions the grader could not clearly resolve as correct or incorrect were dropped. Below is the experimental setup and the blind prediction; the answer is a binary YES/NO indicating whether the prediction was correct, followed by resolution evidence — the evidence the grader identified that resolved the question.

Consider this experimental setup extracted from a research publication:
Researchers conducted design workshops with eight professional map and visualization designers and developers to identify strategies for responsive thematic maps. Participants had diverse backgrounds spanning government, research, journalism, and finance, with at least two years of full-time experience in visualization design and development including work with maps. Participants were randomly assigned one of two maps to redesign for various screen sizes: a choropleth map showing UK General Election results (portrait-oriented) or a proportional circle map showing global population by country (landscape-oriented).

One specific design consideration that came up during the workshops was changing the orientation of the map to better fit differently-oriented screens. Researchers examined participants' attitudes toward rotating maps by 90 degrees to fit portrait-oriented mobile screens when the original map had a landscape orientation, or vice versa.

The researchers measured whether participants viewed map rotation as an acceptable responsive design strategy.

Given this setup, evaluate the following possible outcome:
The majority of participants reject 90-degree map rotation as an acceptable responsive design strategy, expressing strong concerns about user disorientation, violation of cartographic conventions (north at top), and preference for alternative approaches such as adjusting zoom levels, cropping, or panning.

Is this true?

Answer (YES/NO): NO